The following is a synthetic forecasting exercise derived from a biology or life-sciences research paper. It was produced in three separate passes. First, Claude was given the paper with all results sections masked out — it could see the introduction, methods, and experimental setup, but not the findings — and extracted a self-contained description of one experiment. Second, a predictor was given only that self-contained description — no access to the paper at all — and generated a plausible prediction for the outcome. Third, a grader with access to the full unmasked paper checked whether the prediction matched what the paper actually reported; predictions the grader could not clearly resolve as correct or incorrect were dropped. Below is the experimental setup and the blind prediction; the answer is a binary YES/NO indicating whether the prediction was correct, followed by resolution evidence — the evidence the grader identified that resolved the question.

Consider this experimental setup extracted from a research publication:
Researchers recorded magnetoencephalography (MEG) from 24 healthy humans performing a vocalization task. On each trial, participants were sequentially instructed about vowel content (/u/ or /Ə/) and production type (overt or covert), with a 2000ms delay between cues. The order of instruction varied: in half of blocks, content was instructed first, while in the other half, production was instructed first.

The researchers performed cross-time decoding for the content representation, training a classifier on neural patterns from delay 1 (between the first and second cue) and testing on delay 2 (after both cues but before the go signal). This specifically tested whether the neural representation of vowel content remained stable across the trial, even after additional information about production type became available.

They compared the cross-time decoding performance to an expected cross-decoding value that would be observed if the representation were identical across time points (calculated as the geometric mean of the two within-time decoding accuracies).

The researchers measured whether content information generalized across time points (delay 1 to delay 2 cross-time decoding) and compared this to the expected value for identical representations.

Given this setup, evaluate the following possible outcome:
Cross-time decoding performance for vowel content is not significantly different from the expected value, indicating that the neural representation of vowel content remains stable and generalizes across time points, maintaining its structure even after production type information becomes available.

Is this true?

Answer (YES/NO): YES